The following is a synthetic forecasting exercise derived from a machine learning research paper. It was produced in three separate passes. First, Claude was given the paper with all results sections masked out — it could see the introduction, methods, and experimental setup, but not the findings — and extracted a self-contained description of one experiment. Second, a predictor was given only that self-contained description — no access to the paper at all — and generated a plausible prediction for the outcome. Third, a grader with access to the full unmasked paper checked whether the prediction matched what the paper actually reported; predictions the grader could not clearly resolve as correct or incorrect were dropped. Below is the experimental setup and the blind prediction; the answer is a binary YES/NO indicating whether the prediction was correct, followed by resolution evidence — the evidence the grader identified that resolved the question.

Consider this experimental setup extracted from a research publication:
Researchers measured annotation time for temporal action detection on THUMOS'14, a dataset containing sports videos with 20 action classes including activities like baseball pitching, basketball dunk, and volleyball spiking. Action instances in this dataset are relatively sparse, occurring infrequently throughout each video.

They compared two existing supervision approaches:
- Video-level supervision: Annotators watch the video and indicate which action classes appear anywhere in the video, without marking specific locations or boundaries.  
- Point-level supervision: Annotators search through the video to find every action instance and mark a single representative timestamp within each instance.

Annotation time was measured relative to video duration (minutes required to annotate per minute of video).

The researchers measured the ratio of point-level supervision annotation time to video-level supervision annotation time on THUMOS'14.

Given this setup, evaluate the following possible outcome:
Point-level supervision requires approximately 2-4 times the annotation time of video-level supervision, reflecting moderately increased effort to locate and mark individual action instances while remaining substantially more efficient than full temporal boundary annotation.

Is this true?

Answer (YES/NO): YES